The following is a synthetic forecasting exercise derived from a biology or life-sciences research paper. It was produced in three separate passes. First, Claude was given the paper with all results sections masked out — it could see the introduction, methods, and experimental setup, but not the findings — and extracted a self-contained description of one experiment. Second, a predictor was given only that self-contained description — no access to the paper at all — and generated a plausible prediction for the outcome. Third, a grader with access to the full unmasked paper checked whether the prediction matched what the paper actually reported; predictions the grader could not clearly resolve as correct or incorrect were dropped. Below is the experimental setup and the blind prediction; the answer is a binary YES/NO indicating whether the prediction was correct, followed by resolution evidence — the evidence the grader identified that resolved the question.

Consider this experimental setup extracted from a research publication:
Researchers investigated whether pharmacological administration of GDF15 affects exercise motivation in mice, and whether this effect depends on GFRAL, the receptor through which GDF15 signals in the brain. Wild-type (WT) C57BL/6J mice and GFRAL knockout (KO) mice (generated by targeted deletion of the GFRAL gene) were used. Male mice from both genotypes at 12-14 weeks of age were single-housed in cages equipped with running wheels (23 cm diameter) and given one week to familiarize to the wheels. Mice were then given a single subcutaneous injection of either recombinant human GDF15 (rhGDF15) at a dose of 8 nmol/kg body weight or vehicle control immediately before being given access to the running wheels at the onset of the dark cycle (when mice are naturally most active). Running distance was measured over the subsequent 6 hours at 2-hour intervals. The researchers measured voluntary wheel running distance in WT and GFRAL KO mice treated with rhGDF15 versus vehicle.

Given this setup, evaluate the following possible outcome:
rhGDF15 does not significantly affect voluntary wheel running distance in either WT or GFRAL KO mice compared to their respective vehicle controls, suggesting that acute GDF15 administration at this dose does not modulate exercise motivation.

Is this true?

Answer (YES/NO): NO